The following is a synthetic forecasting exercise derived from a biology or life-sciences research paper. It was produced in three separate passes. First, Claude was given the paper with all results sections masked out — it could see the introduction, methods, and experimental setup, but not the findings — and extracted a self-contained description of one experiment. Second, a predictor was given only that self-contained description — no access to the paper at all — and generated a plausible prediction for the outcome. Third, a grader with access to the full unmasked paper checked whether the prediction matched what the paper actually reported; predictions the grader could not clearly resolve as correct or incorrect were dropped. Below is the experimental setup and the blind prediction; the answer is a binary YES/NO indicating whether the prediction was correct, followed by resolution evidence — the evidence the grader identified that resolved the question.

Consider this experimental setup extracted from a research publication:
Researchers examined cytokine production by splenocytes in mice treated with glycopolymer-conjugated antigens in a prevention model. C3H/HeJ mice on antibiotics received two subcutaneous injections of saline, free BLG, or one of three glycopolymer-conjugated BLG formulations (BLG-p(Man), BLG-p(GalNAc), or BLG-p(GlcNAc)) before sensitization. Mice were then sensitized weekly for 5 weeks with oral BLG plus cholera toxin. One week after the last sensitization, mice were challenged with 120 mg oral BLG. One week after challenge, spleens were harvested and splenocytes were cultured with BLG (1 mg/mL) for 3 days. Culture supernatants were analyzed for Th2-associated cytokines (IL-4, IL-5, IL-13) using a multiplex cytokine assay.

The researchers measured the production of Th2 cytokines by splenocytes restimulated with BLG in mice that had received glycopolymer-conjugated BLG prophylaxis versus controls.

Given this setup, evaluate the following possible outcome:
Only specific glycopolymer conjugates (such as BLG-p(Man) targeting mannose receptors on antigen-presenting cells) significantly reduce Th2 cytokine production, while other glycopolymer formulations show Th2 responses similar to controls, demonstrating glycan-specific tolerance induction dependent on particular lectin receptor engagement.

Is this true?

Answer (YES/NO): NO